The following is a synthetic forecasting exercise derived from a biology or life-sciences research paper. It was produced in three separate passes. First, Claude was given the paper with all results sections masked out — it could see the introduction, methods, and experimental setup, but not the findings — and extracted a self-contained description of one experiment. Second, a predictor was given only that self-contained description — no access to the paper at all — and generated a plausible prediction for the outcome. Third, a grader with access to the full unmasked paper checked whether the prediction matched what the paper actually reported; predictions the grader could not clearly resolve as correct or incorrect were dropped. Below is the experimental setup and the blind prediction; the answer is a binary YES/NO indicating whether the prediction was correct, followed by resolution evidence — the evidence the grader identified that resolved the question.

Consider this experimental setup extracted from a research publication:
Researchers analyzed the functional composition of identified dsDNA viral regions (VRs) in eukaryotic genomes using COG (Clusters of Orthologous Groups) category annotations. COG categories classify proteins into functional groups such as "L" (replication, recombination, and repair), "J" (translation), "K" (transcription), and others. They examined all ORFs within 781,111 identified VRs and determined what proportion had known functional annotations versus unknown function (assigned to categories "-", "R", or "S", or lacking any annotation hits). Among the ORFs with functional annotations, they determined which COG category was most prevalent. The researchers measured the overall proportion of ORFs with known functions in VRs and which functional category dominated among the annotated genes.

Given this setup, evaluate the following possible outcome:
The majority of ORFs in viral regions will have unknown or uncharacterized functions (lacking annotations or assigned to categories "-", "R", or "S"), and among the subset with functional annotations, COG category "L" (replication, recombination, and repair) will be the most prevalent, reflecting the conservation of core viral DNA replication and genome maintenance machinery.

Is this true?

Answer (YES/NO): YES